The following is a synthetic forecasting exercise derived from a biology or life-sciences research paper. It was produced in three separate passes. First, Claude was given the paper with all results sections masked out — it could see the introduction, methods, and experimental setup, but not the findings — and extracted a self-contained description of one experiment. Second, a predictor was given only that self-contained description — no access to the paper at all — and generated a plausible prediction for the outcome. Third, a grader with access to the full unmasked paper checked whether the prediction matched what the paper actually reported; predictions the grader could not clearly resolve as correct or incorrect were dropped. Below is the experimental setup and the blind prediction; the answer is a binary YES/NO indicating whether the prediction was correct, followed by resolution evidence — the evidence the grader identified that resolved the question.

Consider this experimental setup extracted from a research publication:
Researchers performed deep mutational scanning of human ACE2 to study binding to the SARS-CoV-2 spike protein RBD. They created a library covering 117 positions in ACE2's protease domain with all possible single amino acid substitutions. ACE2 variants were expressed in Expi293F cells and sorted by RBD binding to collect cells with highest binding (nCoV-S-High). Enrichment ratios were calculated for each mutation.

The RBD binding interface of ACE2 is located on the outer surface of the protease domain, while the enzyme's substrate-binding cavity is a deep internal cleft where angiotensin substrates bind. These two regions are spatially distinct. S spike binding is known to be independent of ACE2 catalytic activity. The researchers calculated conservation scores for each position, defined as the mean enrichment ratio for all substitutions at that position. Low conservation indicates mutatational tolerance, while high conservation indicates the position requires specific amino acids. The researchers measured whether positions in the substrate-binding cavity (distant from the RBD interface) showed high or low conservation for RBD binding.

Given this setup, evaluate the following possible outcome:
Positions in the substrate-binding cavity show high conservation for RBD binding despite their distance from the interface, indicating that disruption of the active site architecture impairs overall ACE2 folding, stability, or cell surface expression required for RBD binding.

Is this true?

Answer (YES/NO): NO